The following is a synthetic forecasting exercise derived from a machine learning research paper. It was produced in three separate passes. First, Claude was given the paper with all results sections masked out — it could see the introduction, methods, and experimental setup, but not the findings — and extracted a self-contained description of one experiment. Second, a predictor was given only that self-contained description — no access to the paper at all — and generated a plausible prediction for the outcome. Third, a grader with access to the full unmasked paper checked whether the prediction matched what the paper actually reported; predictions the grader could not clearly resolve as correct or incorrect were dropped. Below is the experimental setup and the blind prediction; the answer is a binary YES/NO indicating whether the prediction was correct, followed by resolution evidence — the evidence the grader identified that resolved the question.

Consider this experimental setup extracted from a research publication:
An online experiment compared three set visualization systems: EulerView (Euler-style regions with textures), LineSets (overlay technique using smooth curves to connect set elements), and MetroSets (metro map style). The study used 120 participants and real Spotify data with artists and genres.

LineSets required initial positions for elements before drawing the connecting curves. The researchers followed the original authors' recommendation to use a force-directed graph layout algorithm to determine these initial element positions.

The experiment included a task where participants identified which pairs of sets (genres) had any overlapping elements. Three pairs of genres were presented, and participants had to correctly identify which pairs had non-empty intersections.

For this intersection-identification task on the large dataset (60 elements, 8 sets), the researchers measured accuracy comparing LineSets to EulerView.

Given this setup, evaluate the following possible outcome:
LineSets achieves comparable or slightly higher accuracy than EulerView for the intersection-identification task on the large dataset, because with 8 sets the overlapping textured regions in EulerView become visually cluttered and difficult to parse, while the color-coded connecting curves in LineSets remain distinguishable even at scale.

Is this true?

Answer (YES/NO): NO